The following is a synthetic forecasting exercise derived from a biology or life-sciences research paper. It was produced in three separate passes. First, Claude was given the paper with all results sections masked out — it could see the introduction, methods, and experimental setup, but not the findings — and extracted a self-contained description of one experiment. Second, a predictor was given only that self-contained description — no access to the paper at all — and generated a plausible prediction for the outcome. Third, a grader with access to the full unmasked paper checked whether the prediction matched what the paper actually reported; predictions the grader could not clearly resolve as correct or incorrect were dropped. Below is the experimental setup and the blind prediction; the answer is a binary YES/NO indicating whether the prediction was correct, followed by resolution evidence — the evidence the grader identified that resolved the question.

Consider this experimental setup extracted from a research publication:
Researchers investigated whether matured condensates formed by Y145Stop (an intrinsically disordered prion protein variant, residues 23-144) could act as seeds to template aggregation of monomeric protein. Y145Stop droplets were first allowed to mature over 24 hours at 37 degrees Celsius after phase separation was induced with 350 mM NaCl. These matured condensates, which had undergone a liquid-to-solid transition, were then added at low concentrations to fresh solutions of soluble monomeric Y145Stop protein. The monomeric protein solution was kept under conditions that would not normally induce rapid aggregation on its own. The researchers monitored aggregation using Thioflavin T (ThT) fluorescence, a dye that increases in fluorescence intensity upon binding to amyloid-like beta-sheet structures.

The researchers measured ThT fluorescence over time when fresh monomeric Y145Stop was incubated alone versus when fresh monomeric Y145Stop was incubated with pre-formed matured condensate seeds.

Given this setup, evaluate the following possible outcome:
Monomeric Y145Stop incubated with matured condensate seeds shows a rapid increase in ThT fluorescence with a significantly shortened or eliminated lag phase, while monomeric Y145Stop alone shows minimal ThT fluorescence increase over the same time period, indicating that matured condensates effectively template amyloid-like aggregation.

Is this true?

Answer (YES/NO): YES